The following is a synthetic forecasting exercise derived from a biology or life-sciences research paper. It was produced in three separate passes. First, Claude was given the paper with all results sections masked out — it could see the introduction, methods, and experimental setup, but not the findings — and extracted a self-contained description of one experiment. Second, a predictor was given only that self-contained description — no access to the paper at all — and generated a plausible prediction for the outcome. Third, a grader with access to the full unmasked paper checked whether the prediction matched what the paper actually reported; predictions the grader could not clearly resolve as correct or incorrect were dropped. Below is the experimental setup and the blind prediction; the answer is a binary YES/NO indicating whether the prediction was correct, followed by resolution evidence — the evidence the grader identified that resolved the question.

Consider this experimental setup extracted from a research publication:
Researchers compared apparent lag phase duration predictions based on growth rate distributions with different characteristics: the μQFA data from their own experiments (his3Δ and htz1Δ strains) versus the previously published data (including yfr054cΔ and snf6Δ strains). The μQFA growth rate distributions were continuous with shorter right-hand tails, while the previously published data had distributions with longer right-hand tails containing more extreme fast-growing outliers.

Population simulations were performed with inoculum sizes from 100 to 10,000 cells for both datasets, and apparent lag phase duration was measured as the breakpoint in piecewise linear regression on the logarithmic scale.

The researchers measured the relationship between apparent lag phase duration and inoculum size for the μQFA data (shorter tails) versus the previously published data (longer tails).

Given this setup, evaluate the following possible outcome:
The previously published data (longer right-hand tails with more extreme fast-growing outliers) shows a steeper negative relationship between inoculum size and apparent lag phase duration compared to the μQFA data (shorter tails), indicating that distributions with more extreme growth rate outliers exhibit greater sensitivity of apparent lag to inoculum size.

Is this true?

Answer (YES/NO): NO